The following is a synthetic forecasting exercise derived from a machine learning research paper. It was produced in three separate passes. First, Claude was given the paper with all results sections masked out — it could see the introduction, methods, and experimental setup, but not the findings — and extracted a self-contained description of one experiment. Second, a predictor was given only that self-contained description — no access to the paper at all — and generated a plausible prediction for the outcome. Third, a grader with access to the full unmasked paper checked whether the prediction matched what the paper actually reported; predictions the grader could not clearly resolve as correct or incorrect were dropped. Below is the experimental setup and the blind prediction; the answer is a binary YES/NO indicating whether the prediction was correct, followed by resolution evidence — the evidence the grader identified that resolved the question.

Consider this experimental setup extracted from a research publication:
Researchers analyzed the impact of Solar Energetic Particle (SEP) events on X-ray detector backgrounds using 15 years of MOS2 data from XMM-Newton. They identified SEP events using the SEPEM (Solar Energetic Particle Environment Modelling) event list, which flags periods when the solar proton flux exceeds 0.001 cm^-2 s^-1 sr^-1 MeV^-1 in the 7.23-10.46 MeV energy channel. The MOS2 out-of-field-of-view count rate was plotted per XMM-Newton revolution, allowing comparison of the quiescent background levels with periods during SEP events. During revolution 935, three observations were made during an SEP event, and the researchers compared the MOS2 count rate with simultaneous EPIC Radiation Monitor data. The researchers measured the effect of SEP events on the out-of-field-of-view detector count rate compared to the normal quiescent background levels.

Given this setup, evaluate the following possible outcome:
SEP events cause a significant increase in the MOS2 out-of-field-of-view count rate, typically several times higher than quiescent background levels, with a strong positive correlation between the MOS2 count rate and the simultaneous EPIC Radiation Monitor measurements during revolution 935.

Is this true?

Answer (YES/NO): NO